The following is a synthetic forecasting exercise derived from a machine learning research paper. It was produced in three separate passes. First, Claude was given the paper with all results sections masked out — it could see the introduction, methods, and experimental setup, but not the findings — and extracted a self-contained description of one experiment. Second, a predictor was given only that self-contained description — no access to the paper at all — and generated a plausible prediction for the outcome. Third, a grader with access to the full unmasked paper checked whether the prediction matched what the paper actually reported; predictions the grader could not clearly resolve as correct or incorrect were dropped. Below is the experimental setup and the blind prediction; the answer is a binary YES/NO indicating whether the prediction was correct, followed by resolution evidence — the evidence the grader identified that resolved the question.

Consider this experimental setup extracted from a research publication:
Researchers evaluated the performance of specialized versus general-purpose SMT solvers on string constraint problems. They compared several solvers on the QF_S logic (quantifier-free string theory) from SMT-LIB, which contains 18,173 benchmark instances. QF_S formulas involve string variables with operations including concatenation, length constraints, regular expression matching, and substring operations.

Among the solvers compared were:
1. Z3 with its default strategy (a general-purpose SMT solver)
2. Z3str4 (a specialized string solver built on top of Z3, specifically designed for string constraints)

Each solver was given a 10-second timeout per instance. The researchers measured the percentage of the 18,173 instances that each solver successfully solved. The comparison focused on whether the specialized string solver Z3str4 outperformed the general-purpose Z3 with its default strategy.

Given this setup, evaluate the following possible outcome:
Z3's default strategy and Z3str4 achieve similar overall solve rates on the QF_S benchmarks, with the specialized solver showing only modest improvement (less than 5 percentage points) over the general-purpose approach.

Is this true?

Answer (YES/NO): NO